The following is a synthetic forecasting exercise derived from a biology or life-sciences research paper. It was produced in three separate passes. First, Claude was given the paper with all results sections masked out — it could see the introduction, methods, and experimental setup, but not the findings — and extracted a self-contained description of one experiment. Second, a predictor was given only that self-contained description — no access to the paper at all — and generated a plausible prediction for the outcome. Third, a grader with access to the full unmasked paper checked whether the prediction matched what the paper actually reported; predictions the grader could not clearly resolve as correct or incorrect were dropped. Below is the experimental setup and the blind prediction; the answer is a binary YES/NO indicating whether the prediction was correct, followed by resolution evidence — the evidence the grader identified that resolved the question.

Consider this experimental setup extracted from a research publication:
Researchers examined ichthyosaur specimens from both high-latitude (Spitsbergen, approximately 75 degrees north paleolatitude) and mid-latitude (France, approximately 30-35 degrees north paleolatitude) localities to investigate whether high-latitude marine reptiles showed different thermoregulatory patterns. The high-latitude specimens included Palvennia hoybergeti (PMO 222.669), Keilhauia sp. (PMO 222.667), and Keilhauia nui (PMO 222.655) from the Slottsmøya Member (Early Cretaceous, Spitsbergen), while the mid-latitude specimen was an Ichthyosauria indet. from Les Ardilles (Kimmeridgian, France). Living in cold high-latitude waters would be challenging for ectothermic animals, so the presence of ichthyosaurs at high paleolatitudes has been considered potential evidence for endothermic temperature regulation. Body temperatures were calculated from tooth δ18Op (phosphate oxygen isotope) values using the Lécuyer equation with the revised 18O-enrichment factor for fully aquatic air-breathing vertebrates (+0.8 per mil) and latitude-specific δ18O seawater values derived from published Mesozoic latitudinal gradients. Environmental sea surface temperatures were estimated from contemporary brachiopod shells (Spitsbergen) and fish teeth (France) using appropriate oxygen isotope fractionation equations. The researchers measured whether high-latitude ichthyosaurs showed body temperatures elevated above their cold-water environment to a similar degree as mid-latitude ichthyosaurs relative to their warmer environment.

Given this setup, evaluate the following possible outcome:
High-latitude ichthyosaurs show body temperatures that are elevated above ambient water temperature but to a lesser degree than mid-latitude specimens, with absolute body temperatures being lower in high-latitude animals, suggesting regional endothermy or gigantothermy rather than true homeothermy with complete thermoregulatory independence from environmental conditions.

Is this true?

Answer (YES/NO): NO